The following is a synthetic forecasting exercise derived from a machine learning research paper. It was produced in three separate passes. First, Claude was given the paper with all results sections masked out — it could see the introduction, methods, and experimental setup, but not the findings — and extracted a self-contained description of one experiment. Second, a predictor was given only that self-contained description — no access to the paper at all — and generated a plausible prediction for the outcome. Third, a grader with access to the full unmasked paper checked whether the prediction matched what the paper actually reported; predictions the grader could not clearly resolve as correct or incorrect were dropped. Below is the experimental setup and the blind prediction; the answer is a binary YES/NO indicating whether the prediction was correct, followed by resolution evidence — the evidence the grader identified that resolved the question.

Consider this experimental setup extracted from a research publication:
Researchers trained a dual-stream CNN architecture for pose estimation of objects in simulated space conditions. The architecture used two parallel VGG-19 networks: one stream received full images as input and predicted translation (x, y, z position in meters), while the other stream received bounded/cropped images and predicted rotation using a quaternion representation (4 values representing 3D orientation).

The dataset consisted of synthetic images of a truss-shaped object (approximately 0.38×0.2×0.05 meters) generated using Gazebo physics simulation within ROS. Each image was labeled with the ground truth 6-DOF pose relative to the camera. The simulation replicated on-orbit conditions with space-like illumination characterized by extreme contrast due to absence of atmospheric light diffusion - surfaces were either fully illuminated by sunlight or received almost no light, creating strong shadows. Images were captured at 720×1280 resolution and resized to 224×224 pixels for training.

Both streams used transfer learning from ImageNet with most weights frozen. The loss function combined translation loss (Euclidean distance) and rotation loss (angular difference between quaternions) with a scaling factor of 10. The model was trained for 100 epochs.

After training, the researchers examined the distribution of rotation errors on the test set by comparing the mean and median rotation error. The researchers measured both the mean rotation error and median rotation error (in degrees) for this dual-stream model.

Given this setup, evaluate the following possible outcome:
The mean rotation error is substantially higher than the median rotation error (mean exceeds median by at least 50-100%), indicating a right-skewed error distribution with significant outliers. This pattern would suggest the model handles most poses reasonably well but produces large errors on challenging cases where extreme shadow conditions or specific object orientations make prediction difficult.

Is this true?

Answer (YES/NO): NO